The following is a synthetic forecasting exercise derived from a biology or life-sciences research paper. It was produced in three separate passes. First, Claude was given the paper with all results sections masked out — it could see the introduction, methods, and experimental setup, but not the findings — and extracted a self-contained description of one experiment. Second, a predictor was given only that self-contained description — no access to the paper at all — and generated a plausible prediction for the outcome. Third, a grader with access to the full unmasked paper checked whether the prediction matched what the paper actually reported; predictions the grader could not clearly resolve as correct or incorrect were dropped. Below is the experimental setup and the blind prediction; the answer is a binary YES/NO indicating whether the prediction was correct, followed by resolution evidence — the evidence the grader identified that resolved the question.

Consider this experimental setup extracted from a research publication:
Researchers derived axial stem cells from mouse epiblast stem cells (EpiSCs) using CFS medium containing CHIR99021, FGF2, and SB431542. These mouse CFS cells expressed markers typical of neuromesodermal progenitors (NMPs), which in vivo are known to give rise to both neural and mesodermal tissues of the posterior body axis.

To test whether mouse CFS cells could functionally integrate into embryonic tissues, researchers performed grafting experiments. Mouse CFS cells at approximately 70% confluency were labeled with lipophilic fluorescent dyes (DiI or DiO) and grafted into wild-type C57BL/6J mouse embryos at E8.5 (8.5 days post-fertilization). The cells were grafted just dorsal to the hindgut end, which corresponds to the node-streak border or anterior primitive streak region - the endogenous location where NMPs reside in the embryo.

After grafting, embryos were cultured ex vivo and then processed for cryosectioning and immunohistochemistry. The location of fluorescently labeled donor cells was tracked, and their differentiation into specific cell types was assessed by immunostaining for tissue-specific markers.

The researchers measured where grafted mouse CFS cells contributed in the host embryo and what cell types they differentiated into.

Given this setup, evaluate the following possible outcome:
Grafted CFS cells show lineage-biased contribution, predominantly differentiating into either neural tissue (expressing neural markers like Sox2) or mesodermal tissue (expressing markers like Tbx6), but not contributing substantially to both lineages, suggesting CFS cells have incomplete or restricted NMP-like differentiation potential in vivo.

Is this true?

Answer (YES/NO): NO